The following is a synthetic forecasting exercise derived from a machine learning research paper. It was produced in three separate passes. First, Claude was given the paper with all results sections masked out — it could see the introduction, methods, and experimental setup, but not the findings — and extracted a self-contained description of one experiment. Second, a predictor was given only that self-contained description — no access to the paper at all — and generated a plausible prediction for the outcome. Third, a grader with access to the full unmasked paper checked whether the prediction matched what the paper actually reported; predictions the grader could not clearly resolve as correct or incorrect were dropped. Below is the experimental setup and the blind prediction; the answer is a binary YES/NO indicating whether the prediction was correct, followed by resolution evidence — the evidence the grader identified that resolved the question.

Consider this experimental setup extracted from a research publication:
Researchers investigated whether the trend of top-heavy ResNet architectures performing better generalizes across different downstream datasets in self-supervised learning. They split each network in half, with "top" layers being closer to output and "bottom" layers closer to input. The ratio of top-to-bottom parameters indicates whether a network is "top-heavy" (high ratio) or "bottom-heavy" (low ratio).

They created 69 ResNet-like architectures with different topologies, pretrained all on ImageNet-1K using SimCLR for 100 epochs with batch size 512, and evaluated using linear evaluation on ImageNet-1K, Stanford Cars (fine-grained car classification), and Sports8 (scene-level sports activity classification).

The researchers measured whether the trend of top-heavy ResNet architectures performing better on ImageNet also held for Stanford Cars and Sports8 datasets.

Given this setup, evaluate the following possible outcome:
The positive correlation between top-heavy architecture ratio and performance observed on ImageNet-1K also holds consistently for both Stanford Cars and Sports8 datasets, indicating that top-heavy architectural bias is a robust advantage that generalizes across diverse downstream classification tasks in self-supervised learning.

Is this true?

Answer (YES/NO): NO